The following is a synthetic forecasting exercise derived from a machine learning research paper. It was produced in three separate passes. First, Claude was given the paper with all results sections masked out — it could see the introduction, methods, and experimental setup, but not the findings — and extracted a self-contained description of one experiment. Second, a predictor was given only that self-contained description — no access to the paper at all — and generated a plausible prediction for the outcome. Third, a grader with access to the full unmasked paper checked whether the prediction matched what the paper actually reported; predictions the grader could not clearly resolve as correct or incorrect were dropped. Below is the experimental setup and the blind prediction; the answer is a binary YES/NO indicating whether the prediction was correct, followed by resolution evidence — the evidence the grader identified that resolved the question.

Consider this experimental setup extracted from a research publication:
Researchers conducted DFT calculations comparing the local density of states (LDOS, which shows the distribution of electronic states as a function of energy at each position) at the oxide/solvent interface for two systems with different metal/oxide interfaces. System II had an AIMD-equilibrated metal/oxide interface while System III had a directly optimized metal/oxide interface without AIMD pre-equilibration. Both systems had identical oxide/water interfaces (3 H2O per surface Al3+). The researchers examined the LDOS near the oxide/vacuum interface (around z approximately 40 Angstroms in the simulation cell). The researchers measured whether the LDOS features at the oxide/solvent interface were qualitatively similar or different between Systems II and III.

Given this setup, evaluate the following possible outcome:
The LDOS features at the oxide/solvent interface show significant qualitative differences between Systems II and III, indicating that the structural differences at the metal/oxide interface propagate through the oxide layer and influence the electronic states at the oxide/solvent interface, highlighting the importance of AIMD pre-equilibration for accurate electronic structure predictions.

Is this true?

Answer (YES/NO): NO